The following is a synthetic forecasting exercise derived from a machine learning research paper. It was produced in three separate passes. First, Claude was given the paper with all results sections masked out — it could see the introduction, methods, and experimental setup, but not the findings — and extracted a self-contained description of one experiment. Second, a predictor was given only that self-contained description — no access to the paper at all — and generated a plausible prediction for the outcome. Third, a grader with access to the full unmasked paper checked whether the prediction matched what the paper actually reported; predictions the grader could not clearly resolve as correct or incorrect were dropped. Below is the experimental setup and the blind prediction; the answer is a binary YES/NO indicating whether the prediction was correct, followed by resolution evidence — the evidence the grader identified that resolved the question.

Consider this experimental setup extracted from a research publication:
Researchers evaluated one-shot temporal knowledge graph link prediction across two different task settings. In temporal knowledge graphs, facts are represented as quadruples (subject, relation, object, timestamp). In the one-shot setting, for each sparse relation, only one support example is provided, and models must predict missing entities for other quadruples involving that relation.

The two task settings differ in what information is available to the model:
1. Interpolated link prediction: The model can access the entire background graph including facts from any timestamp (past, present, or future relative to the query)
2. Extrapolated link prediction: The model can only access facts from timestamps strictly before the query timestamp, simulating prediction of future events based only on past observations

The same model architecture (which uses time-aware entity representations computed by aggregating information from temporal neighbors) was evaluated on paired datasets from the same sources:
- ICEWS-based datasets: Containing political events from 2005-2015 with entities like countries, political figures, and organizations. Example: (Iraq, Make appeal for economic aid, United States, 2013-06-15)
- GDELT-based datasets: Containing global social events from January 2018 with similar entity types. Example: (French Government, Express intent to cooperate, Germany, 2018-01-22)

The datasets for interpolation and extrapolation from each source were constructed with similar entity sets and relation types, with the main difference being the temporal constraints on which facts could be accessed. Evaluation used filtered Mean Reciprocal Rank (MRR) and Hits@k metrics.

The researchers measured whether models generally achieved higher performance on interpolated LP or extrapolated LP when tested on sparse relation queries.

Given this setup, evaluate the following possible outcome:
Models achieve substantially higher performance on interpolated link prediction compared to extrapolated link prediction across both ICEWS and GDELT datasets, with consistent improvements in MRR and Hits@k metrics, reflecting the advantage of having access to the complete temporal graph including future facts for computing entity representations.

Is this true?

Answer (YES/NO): NO